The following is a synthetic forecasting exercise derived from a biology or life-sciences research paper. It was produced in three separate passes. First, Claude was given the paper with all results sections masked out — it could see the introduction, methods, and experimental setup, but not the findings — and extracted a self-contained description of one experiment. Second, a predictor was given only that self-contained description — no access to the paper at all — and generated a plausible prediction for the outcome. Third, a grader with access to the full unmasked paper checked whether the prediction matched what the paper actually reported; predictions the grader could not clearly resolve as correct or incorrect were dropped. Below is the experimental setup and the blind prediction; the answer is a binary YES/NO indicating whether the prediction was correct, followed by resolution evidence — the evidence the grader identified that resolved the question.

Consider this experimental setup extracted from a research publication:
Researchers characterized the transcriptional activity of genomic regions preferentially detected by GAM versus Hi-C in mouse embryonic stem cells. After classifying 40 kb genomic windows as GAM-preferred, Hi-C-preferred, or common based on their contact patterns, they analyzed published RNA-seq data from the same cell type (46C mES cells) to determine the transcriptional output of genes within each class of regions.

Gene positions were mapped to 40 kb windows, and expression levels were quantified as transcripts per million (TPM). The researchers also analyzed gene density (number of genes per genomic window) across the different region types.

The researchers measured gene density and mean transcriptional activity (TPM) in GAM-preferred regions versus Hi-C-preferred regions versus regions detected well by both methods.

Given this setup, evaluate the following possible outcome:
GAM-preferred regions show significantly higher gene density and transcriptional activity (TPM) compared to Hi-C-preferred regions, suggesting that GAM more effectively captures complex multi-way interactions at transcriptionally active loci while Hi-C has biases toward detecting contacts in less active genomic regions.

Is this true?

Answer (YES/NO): YES